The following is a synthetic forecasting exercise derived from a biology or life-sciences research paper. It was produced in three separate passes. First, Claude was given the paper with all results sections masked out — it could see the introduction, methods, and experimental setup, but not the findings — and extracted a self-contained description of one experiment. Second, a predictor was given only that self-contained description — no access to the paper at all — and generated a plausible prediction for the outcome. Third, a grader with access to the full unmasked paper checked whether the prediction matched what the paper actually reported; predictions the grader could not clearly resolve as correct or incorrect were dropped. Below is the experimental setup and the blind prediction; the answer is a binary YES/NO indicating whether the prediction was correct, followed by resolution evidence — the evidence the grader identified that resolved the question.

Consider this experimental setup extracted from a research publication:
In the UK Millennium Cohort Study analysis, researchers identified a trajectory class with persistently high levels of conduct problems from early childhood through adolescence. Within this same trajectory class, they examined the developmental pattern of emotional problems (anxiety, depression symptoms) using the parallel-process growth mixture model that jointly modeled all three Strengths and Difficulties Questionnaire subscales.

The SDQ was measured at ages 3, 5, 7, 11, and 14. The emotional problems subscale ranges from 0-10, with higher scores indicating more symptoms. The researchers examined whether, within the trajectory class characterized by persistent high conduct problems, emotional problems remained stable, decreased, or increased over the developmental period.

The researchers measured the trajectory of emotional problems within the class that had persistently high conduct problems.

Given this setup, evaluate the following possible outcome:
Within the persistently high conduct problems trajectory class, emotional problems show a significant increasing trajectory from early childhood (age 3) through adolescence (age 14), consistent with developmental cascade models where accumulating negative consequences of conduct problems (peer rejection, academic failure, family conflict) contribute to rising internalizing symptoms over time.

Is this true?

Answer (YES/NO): YES